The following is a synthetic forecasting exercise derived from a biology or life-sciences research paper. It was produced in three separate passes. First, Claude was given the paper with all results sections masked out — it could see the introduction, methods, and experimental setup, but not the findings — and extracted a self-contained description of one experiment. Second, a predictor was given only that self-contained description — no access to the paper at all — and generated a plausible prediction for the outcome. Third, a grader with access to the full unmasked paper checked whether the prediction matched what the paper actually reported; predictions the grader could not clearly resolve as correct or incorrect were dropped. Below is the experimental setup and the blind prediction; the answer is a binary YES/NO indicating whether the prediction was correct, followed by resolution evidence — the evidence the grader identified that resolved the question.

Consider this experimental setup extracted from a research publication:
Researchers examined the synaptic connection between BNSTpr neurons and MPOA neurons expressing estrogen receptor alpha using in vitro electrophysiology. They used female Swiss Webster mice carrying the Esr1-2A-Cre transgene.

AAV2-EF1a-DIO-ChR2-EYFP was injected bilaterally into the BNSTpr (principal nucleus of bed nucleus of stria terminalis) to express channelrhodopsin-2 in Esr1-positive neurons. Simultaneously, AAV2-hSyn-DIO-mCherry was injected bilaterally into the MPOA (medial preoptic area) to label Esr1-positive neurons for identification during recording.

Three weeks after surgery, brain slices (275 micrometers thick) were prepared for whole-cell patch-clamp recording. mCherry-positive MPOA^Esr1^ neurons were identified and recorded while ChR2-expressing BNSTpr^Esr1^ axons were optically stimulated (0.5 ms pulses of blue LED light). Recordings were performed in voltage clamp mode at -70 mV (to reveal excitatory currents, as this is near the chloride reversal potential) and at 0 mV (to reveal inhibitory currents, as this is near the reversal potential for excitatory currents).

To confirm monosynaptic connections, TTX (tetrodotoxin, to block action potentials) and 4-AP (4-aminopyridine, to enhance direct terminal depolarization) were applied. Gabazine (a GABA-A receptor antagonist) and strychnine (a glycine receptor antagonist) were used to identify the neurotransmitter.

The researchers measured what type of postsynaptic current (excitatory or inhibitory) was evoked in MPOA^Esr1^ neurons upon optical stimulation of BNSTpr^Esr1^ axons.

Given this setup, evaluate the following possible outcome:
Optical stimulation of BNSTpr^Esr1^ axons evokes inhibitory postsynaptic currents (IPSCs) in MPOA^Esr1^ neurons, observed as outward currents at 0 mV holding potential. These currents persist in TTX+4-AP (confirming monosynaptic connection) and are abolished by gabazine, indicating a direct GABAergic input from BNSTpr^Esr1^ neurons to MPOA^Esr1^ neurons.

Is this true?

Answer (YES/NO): NO